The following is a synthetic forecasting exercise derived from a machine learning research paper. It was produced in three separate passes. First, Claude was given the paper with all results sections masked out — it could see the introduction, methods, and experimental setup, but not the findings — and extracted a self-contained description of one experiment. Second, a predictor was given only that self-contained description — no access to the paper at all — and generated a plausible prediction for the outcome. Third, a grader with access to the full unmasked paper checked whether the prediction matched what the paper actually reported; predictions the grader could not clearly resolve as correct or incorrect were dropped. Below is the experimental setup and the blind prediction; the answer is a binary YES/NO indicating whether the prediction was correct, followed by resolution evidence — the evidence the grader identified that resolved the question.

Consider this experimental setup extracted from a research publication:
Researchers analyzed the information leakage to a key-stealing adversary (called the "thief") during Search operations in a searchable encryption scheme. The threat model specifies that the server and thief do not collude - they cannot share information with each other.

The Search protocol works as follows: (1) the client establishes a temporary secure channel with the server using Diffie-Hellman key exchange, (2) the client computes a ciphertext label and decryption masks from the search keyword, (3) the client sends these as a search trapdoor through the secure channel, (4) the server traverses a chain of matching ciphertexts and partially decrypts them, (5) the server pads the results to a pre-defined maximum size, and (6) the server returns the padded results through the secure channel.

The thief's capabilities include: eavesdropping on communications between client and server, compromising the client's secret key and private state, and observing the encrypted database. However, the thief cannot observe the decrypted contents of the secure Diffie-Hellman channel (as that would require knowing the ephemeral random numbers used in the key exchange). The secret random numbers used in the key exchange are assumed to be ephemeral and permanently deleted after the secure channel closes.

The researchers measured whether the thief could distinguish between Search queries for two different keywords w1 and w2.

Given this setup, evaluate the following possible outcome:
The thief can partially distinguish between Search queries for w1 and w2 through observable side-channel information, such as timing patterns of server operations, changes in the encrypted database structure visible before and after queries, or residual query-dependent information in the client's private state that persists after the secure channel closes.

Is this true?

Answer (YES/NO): NO